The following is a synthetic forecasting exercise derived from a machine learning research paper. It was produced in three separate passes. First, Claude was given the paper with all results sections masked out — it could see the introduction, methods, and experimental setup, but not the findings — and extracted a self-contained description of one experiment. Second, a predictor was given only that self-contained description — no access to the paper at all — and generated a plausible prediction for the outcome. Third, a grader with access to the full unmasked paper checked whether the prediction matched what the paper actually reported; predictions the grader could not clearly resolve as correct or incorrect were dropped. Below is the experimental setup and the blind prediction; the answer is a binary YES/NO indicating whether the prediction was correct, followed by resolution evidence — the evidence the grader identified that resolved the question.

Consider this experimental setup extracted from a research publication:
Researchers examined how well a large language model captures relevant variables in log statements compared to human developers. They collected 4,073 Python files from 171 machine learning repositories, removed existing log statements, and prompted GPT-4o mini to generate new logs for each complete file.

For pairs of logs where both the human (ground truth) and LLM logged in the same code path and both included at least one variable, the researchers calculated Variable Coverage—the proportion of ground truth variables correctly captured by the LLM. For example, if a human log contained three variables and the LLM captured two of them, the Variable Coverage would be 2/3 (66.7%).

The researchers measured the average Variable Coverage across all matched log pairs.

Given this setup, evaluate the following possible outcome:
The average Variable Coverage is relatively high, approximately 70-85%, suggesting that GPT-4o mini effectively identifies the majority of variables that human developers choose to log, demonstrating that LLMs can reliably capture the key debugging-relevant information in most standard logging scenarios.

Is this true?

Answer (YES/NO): NO